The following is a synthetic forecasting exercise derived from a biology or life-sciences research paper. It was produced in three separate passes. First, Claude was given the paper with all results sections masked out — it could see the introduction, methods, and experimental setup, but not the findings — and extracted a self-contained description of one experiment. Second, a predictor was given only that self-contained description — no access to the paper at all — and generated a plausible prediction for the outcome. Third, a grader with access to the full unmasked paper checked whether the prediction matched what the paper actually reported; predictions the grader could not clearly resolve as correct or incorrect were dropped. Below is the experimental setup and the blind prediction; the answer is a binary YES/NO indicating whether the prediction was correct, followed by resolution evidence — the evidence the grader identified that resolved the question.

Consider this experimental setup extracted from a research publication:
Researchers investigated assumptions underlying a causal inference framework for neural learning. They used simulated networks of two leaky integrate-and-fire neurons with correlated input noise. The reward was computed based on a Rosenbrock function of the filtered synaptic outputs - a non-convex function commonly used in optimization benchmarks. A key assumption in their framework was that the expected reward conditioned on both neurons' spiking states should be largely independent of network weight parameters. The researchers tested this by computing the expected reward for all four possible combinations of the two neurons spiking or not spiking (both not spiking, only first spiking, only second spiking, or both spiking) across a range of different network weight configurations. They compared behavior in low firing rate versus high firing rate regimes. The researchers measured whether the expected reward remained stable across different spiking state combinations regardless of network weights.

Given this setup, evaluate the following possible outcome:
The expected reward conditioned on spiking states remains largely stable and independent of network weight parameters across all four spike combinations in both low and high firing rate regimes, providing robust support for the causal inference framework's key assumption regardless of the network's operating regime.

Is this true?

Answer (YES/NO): NO